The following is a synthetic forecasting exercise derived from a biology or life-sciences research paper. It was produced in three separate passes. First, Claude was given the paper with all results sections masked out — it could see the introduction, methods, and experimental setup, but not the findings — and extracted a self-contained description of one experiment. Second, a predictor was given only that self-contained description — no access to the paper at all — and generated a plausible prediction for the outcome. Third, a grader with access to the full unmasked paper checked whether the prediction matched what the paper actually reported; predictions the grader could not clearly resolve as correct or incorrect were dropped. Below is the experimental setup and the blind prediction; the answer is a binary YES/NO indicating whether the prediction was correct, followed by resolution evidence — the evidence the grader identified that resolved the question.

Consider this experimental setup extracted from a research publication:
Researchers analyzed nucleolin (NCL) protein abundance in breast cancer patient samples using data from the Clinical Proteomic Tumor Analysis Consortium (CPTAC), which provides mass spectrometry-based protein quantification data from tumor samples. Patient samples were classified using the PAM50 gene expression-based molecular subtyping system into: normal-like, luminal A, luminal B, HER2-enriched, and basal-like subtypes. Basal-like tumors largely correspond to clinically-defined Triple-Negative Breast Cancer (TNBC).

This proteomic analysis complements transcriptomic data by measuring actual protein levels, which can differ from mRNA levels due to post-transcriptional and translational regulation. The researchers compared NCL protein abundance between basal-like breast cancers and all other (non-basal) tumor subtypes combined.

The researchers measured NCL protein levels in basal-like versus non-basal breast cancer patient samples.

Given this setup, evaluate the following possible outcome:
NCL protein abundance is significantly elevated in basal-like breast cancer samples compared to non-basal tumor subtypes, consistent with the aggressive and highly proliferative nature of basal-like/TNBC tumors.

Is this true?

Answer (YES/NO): YES